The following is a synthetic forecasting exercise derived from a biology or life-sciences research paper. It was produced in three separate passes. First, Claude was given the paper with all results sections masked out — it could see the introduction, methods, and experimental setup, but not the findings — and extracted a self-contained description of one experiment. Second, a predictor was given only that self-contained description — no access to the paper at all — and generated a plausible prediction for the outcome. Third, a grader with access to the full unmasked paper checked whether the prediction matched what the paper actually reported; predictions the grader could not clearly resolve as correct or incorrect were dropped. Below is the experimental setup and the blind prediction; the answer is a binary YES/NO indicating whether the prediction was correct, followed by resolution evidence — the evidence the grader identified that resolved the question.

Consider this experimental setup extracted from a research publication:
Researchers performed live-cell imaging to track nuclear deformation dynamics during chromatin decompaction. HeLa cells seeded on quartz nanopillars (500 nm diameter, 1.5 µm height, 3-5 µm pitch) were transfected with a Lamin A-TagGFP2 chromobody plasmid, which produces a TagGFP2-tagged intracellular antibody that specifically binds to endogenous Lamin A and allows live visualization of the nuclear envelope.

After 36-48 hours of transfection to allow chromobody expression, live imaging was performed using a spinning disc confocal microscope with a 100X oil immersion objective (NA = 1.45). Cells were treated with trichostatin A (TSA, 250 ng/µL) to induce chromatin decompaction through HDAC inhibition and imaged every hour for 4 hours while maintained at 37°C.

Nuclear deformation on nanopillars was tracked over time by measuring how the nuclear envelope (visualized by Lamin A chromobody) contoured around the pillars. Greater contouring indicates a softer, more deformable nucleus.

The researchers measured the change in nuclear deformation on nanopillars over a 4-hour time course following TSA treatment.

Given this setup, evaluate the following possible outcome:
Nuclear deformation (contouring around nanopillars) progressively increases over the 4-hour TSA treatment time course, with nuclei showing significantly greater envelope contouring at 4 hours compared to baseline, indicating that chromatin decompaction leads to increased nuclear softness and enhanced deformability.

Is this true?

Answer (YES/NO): NO